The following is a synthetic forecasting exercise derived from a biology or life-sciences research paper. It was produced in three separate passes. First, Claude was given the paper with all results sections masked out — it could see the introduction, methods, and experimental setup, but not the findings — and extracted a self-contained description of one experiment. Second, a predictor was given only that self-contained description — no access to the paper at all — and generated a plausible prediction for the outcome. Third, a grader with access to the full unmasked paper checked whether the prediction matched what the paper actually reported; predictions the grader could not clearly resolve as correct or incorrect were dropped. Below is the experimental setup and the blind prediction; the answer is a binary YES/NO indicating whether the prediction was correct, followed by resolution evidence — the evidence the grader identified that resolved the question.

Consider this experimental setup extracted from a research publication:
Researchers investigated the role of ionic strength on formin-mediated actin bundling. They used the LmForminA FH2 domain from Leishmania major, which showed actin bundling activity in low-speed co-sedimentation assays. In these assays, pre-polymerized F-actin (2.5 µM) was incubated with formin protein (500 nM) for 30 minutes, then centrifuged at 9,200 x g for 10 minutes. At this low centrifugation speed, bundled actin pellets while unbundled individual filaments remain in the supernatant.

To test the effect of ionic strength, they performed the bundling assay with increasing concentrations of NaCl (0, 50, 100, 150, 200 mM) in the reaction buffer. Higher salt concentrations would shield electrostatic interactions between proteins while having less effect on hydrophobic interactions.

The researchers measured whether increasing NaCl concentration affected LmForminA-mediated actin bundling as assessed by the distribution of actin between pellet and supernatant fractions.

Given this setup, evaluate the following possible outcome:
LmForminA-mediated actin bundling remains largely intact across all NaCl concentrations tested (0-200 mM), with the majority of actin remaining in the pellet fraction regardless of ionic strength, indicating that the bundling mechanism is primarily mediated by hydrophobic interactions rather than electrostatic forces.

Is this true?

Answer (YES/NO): NO